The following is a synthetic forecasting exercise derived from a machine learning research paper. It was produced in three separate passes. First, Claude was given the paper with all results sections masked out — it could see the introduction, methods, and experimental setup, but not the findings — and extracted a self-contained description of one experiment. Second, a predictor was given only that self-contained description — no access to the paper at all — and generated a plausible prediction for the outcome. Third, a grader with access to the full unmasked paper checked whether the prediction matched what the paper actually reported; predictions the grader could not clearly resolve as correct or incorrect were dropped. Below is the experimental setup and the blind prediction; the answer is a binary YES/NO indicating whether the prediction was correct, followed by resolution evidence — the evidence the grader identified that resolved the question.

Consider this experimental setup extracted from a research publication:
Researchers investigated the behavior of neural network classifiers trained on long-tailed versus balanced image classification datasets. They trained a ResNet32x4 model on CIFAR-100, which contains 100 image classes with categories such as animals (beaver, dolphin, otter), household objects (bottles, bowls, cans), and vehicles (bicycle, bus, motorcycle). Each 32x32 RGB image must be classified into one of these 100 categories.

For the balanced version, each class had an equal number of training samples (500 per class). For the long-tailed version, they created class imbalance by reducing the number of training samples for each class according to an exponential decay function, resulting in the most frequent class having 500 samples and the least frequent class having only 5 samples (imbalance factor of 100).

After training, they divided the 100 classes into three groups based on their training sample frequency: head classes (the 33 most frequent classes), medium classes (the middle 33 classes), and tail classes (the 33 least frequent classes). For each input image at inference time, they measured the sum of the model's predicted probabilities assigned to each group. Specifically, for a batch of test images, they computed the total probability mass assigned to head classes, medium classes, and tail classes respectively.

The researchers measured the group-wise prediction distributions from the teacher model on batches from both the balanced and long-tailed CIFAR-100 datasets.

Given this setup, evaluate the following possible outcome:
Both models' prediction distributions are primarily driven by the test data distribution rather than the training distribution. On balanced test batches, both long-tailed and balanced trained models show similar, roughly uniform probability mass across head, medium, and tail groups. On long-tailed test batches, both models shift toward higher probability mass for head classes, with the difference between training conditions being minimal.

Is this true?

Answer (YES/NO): NO